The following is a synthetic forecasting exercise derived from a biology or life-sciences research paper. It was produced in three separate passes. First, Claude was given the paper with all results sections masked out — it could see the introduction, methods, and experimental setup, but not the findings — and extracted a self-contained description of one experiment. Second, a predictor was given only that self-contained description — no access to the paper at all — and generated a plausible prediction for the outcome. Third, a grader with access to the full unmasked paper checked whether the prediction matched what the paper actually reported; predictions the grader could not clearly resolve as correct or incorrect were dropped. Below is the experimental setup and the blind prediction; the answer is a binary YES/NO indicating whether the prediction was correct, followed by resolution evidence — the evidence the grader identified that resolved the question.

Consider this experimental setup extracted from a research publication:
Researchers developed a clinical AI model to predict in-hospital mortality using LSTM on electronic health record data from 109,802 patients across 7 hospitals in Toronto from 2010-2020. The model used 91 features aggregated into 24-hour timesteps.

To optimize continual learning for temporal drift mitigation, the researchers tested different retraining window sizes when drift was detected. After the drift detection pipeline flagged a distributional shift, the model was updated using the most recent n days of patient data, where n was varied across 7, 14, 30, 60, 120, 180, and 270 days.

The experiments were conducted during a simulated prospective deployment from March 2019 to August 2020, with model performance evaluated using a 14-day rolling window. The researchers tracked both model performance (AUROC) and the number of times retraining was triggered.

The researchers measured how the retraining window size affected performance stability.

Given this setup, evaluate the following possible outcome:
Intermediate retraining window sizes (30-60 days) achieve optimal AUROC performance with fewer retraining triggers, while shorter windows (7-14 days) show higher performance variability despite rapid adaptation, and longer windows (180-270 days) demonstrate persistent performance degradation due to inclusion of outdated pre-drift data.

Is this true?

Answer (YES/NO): NO